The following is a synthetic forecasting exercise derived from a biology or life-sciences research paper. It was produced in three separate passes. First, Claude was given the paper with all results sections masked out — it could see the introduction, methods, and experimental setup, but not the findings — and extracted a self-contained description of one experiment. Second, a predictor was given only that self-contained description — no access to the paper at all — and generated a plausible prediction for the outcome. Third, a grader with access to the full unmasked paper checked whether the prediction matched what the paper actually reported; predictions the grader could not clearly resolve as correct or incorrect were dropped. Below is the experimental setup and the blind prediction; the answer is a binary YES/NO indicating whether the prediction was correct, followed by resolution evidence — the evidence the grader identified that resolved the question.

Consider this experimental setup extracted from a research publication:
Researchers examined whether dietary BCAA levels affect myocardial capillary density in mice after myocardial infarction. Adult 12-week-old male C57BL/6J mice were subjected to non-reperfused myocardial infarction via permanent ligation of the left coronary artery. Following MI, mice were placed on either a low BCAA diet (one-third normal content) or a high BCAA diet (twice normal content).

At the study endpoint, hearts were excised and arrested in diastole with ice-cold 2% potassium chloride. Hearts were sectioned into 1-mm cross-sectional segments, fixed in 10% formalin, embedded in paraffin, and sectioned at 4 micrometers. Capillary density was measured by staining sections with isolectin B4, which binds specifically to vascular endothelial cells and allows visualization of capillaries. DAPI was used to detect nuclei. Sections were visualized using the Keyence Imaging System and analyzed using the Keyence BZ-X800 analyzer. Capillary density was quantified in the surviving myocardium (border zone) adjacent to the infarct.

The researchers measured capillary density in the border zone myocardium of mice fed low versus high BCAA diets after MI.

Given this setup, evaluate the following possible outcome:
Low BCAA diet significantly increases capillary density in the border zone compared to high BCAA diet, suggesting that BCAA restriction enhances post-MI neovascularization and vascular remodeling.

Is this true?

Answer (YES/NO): NO